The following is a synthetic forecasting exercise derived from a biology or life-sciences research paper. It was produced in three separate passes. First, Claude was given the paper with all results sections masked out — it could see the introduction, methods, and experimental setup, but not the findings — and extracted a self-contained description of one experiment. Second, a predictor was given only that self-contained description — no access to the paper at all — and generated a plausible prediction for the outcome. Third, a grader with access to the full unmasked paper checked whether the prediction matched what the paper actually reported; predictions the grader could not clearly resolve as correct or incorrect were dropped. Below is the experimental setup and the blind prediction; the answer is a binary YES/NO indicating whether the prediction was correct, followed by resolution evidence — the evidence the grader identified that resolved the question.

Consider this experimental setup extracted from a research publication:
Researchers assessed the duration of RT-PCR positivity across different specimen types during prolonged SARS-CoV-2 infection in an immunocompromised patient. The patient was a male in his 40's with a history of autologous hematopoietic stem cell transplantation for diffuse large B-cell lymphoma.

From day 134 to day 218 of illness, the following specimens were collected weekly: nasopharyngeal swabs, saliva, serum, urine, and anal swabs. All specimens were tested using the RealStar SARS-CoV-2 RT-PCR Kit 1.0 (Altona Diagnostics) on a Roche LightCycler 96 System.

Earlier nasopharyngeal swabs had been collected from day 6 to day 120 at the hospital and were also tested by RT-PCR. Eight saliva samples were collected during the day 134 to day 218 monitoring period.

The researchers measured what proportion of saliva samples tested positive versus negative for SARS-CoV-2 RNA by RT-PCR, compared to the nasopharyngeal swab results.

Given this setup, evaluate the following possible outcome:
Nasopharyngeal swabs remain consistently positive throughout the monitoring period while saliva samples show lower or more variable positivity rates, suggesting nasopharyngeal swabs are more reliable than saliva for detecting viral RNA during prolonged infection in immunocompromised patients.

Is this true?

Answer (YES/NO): YES